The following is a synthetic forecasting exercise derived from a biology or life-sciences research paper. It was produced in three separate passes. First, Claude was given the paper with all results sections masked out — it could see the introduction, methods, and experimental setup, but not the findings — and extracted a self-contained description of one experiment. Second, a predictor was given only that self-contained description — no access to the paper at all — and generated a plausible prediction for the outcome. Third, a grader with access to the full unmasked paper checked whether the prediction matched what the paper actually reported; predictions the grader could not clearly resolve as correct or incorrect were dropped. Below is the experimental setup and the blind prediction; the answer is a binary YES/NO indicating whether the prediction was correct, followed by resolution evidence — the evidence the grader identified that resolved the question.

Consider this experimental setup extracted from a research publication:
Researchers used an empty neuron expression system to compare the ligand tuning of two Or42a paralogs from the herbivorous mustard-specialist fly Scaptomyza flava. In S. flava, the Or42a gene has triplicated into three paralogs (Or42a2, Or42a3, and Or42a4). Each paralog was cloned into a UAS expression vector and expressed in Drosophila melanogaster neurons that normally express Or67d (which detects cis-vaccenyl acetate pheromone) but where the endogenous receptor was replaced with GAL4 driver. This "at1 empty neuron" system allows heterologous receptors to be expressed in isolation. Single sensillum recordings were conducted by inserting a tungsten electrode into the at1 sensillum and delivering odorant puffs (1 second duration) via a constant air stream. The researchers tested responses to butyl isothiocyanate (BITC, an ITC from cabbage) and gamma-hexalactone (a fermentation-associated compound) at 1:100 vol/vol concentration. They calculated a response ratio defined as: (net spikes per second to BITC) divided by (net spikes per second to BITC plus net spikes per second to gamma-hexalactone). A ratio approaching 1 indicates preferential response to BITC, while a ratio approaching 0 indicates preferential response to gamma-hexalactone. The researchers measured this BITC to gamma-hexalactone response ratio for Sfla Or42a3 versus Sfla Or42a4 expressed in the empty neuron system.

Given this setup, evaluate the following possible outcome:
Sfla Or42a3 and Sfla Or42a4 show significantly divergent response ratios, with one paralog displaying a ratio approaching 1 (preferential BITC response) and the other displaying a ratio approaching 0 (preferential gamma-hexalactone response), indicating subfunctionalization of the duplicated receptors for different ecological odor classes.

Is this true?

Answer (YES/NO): NO